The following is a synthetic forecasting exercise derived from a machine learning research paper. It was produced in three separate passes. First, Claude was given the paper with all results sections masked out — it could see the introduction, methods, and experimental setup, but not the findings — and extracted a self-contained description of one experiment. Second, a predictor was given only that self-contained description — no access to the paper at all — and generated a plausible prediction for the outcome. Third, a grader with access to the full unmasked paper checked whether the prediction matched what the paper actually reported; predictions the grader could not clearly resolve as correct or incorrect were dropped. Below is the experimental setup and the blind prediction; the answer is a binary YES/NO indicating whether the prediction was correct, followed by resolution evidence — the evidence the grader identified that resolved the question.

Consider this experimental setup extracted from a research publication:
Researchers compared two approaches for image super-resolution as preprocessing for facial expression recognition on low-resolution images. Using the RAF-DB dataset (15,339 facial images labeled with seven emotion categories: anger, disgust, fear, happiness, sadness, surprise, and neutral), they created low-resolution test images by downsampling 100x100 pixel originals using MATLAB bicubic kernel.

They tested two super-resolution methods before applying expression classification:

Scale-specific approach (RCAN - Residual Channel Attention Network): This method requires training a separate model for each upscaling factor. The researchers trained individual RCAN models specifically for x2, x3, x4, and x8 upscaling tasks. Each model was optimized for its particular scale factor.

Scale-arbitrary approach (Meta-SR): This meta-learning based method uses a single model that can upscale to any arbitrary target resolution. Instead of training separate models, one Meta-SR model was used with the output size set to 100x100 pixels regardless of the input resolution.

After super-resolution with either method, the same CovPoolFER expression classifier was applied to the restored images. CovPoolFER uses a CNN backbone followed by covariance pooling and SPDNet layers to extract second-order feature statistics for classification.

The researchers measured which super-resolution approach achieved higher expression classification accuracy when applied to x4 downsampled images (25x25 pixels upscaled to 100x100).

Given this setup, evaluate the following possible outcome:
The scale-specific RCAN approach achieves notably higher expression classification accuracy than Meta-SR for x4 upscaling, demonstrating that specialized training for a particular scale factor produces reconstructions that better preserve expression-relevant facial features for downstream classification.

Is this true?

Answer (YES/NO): NO